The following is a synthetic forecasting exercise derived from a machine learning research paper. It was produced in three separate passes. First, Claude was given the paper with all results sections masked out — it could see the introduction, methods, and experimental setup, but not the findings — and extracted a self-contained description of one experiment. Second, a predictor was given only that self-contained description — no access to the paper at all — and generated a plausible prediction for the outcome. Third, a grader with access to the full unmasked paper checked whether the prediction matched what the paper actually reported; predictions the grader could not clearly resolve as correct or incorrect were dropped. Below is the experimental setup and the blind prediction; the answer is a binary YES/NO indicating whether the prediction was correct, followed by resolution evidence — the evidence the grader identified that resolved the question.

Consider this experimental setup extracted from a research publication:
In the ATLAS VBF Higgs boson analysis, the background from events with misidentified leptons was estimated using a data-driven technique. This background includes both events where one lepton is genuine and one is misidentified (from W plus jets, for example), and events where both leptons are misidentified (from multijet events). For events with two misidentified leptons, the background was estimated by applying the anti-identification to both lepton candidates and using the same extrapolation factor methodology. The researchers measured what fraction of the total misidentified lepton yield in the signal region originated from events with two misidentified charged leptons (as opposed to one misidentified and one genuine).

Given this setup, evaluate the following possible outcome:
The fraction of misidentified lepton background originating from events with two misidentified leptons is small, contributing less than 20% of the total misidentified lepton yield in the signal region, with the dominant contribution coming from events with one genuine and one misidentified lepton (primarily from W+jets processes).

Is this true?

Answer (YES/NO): NO